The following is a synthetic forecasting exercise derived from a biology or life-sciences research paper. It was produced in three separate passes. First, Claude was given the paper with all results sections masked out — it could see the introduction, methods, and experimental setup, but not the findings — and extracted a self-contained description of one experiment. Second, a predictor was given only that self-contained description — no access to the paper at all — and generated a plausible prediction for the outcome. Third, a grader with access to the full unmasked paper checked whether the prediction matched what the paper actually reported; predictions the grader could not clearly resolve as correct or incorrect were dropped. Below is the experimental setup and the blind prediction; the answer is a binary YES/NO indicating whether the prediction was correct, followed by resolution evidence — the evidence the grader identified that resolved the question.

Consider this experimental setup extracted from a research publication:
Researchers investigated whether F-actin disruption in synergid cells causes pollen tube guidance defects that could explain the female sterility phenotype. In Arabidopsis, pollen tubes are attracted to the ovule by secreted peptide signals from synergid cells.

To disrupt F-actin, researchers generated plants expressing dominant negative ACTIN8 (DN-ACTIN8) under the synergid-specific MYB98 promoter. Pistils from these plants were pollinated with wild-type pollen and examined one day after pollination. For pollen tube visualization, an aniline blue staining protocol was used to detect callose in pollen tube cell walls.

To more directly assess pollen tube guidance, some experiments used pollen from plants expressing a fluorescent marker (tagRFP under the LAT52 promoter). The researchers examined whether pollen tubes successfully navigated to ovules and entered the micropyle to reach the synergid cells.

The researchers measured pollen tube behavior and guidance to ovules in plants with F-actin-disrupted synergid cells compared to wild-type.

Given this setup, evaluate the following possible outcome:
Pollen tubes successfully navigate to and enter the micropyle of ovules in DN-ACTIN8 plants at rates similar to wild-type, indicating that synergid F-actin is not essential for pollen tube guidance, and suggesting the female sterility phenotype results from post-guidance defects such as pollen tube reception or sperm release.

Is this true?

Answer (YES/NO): NO